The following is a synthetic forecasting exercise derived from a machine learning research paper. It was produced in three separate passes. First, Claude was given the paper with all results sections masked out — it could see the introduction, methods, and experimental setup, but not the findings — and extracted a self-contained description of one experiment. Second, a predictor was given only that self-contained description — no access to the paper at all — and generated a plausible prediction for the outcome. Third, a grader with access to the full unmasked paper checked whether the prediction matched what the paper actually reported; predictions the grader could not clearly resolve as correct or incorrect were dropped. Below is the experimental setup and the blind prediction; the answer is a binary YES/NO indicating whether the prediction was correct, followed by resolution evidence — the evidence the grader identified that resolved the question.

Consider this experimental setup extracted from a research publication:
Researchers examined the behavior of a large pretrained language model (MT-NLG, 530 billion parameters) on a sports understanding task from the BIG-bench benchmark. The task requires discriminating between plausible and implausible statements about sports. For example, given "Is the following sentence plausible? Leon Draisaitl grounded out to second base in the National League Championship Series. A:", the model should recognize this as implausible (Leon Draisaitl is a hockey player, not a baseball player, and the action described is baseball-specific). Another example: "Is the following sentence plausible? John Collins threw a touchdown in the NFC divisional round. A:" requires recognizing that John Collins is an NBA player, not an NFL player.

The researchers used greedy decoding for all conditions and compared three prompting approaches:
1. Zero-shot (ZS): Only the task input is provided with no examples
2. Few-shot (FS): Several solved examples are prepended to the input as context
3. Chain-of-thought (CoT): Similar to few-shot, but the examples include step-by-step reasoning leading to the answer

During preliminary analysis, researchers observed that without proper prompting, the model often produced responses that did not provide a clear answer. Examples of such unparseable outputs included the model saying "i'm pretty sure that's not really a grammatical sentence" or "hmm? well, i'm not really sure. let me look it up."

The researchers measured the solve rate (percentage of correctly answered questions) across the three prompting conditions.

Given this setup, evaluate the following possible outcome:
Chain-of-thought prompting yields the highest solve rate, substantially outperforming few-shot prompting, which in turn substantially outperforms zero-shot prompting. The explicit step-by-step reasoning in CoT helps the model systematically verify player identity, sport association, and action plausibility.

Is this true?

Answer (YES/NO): YES